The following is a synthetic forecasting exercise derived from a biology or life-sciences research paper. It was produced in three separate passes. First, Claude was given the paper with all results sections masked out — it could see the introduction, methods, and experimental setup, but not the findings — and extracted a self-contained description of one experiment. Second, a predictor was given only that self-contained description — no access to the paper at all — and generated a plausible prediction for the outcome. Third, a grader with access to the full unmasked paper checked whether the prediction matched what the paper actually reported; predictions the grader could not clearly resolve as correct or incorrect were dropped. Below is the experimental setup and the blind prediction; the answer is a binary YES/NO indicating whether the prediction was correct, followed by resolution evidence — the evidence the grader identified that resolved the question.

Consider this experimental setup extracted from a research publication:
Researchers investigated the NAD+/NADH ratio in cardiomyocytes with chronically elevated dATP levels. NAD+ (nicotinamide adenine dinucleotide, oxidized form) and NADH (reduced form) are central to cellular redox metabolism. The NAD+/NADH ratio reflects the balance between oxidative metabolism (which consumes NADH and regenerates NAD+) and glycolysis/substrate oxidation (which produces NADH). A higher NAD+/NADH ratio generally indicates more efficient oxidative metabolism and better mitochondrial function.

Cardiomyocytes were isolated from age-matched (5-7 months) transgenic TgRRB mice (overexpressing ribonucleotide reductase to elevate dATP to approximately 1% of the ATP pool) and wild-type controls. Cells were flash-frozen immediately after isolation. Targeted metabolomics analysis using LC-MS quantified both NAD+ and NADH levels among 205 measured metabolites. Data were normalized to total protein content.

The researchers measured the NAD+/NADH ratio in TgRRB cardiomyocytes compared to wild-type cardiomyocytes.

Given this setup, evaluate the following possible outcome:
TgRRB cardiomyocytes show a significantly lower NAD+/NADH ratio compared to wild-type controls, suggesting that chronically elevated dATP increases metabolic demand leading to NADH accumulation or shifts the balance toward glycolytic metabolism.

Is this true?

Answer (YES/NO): NO